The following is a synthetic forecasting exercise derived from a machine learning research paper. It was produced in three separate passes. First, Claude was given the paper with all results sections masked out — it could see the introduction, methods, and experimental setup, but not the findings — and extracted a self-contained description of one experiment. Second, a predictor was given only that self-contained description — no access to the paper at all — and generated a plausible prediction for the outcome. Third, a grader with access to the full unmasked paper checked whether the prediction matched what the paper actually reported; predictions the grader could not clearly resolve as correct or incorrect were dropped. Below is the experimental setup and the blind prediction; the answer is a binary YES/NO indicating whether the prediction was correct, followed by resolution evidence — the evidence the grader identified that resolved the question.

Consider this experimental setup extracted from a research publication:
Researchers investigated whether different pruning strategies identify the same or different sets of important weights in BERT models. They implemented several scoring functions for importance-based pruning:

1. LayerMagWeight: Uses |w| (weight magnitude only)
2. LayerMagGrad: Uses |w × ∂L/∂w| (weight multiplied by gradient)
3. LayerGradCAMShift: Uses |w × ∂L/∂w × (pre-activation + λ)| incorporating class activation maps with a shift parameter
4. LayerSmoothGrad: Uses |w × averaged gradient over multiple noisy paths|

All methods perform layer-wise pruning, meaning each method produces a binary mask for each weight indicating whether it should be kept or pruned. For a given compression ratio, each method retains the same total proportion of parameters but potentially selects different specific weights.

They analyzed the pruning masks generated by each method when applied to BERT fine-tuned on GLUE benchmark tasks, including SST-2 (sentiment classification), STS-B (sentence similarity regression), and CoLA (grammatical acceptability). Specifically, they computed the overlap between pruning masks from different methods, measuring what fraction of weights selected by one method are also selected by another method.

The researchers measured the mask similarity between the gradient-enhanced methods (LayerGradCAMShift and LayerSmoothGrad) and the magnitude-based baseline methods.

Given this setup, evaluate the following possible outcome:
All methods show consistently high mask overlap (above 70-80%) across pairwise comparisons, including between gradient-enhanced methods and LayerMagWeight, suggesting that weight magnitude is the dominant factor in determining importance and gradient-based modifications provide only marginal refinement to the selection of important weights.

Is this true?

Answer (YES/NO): NO